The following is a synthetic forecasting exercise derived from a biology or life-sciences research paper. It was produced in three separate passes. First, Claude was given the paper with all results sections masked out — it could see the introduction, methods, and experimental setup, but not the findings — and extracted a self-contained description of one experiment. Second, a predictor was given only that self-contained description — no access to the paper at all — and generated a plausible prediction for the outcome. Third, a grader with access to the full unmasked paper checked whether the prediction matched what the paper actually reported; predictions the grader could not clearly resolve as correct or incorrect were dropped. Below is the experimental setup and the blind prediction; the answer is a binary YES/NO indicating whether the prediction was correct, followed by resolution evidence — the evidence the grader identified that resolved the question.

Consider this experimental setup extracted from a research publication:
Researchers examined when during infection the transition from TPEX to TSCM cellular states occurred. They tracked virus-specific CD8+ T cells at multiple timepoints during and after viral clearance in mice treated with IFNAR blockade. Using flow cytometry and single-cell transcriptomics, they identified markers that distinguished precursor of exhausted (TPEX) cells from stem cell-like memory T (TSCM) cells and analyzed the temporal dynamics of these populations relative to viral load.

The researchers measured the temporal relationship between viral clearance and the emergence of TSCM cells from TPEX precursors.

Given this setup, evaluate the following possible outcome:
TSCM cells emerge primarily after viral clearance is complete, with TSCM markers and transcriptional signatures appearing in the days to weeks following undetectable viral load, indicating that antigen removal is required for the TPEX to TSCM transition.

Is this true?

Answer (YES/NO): YES